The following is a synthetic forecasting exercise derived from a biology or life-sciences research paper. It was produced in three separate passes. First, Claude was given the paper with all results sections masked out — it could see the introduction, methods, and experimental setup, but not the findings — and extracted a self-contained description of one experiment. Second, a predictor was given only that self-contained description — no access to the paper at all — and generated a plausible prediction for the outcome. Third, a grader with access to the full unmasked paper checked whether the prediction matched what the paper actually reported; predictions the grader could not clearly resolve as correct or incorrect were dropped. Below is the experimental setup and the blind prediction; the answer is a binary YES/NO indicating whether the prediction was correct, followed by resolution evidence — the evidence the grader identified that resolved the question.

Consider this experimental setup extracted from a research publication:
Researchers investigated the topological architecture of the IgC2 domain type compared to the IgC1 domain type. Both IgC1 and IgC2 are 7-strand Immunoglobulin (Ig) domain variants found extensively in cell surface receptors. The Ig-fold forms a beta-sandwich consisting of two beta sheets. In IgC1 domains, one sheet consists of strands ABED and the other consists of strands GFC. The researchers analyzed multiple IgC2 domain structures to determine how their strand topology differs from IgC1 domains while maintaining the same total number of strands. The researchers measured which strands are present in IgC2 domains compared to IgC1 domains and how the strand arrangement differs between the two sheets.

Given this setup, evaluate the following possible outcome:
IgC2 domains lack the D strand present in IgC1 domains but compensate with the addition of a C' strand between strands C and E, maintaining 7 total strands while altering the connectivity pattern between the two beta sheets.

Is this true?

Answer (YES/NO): YES